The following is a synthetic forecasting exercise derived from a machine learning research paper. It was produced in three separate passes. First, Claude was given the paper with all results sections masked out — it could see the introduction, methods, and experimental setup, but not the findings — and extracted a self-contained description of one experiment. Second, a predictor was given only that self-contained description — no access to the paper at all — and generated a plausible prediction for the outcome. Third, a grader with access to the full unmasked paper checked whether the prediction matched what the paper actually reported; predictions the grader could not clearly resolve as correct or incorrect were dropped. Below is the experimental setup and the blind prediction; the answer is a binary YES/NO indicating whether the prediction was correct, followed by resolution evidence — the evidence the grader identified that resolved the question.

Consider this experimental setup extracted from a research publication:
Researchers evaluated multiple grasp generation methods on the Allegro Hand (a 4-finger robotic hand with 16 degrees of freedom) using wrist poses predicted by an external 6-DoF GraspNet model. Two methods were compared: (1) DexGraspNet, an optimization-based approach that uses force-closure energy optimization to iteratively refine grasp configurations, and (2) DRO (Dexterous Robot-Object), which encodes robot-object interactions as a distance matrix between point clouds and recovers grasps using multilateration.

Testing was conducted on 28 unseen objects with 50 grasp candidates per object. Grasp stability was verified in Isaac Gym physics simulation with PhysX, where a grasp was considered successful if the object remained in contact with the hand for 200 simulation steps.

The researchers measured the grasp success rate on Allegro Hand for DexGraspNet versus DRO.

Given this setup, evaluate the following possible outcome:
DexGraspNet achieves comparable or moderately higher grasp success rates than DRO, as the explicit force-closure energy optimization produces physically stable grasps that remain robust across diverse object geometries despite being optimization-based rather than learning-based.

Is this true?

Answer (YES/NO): NO